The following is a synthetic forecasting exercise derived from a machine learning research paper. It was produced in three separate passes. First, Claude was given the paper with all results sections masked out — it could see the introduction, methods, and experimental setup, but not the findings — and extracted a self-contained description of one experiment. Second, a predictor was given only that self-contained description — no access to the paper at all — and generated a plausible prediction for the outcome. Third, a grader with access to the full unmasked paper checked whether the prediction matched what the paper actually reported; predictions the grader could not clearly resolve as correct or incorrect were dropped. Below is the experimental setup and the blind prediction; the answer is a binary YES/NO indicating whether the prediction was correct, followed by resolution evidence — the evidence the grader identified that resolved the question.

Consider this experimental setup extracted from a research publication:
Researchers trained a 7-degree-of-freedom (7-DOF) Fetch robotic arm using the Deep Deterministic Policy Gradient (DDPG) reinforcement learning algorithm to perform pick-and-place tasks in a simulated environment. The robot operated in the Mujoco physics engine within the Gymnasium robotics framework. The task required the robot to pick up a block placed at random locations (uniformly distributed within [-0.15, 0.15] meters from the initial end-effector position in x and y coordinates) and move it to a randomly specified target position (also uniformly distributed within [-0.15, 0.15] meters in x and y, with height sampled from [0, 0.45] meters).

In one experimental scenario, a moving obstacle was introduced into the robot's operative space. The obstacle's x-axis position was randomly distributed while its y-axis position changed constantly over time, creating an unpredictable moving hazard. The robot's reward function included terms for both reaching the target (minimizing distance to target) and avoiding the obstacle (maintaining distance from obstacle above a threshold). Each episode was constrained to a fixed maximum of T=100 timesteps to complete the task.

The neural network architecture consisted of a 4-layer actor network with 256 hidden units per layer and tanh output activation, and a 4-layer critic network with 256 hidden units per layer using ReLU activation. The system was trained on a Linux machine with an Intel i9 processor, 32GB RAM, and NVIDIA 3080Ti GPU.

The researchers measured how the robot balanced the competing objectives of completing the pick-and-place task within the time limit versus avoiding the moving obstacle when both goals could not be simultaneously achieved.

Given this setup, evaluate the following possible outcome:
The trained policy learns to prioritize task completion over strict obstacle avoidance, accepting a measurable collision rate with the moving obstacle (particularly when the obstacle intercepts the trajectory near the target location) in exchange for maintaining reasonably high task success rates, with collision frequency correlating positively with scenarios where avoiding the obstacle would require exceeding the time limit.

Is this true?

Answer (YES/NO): NO